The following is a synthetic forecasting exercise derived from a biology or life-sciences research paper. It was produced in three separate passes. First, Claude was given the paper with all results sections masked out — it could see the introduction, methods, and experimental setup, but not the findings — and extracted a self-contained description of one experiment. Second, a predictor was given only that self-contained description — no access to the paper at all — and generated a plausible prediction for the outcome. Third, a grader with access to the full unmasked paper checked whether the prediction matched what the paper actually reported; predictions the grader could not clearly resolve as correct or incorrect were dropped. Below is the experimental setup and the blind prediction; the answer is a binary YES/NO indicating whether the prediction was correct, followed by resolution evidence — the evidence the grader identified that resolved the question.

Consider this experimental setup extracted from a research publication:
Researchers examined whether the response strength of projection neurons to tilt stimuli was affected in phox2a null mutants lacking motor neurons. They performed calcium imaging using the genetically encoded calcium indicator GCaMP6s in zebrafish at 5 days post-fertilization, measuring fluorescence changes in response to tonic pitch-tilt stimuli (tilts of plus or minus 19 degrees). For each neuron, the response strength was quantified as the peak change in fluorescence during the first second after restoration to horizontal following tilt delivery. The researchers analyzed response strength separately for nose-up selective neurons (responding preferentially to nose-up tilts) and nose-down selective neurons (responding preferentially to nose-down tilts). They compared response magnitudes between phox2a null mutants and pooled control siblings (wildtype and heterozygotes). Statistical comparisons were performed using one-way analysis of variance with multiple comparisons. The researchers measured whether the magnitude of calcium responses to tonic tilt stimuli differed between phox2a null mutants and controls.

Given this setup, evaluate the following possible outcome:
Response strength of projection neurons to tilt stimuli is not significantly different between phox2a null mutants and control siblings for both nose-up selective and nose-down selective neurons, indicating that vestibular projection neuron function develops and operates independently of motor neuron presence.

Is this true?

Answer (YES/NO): YES